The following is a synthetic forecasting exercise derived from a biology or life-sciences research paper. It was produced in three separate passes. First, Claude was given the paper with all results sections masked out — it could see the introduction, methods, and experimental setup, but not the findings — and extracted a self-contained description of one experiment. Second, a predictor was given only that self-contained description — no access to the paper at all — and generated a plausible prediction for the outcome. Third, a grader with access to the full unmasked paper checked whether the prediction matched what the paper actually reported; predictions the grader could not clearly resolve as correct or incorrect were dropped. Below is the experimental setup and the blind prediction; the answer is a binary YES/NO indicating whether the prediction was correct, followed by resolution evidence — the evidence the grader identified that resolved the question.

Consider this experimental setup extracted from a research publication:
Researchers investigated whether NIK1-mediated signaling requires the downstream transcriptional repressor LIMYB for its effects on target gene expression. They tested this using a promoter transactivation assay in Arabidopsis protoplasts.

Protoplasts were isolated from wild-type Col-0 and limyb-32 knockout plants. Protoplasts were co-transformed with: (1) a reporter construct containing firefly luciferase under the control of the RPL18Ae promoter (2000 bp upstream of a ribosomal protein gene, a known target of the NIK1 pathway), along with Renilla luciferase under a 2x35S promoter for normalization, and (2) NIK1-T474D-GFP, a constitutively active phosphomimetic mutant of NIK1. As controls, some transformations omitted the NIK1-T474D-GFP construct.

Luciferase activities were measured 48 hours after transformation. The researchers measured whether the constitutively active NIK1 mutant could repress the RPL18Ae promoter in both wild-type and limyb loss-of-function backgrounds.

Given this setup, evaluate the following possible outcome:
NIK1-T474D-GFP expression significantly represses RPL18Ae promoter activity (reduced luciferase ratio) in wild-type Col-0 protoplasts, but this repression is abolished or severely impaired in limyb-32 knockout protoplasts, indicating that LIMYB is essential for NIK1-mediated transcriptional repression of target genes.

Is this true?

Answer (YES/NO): YES